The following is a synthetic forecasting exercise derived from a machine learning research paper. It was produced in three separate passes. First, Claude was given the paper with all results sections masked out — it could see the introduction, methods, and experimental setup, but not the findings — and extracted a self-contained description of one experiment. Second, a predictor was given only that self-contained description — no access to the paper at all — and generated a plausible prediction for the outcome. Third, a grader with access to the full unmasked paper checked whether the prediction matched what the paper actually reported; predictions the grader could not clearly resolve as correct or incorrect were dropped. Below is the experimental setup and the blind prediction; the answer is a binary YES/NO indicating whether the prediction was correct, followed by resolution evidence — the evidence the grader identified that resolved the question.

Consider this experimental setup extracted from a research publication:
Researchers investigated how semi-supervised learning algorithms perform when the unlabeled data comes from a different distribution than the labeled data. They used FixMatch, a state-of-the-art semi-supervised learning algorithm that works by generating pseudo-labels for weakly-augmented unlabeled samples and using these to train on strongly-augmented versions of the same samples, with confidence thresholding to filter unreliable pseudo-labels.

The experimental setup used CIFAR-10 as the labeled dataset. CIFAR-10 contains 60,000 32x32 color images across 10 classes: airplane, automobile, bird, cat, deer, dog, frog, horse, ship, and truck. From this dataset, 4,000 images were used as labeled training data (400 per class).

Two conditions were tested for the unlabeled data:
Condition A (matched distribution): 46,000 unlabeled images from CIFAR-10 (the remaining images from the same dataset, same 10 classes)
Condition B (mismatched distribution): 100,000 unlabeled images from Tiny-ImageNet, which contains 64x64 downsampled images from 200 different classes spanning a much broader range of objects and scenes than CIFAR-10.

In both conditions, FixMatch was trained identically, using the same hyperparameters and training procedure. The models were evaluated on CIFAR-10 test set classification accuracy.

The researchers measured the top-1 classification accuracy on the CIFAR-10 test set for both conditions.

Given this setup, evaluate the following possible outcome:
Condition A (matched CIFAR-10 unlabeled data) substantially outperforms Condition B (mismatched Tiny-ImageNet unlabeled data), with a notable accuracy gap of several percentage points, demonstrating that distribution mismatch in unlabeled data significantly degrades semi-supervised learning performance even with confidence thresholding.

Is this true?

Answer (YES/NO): NO